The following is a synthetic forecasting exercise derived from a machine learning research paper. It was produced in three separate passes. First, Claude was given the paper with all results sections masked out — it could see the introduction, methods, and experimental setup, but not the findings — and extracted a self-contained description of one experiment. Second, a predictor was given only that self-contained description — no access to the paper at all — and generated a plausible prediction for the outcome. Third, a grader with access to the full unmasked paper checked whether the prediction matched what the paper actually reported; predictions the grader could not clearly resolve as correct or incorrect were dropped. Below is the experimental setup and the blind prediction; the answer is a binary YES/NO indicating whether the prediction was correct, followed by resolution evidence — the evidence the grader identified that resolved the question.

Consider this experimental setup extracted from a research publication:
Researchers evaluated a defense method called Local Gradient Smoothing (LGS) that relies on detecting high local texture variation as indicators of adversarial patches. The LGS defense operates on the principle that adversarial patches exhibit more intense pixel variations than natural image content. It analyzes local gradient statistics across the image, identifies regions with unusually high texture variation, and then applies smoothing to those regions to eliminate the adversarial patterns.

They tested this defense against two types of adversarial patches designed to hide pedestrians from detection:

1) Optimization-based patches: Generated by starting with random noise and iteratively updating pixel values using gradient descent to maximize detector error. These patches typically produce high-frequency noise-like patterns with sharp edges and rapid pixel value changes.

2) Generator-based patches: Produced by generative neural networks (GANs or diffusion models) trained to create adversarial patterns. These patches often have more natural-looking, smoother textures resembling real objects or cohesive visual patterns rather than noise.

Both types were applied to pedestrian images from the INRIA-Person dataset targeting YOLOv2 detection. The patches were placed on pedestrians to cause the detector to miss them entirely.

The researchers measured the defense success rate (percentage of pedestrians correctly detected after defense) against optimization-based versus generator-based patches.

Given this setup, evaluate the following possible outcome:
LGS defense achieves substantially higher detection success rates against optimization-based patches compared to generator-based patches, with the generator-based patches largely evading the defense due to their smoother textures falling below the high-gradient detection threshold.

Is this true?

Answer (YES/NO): NO